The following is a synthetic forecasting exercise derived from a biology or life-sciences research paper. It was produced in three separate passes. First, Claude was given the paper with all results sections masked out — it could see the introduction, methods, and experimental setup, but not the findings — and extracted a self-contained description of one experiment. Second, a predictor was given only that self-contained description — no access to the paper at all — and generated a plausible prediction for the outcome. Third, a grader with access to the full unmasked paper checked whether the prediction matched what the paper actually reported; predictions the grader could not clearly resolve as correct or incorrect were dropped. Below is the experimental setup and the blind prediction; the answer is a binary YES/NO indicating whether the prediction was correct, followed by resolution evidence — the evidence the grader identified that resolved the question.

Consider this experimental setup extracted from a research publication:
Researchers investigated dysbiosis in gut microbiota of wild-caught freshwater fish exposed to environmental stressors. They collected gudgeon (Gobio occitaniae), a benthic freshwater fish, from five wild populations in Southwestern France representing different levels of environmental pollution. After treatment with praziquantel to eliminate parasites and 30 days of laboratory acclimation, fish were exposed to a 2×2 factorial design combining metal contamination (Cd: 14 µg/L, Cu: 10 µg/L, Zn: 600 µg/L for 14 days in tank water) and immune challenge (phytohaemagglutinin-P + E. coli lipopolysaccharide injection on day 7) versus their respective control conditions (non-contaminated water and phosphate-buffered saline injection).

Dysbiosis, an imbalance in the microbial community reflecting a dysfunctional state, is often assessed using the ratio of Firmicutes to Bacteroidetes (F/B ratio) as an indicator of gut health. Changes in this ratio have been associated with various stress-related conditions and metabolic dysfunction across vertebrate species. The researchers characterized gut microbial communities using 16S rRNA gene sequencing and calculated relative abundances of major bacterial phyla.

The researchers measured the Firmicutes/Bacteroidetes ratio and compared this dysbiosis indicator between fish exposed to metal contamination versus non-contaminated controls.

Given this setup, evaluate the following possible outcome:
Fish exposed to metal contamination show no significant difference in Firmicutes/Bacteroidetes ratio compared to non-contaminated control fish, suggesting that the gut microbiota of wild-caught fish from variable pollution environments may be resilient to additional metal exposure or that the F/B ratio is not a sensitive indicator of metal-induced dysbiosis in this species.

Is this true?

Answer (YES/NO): YES